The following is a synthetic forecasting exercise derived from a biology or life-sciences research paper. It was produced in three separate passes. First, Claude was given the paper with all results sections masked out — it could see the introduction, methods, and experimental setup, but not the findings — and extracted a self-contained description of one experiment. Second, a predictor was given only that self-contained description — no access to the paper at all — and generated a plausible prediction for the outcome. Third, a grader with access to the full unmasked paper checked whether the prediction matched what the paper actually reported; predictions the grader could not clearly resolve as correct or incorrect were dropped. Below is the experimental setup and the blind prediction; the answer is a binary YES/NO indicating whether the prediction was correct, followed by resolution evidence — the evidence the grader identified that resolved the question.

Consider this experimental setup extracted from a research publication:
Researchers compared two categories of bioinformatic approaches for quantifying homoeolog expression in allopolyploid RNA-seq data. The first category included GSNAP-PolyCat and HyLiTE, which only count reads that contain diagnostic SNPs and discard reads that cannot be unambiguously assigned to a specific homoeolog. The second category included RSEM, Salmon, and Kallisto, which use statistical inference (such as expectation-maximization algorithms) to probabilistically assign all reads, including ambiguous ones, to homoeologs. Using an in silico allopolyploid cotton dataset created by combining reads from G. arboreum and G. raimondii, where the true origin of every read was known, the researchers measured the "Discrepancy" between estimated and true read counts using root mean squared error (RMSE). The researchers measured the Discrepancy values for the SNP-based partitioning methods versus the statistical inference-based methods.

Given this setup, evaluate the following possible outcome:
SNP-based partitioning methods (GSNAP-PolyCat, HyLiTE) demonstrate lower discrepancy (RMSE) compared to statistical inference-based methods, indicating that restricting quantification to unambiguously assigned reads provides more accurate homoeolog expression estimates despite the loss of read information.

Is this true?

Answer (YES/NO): NO